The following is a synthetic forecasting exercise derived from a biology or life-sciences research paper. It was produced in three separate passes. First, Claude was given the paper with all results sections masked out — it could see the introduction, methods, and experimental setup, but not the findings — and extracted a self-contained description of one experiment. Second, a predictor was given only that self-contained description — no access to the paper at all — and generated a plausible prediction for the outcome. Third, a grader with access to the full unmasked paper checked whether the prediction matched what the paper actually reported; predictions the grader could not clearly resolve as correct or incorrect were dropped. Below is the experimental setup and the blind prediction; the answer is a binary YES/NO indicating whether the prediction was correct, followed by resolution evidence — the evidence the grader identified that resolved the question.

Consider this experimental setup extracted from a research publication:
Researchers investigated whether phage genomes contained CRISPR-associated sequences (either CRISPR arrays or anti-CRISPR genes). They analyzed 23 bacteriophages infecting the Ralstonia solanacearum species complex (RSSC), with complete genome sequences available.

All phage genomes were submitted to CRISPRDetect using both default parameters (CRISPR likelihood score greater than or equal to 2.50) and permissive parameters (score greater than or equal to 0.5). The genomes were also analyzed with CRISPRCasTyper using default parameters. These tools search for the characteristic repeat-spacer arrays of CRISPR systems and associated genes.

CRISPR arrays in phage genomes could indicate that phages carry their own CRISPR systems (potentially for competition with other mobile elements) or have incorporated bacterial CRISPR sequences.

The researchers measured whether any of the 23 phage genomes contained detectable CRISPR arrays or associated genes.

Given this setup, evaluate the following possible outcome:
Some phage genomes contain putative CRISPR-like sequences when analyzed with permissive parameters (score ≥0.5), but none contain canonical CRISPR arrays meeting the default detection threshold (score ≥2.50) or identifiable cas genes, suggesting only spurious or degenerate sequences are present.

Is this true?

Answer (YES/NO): NO